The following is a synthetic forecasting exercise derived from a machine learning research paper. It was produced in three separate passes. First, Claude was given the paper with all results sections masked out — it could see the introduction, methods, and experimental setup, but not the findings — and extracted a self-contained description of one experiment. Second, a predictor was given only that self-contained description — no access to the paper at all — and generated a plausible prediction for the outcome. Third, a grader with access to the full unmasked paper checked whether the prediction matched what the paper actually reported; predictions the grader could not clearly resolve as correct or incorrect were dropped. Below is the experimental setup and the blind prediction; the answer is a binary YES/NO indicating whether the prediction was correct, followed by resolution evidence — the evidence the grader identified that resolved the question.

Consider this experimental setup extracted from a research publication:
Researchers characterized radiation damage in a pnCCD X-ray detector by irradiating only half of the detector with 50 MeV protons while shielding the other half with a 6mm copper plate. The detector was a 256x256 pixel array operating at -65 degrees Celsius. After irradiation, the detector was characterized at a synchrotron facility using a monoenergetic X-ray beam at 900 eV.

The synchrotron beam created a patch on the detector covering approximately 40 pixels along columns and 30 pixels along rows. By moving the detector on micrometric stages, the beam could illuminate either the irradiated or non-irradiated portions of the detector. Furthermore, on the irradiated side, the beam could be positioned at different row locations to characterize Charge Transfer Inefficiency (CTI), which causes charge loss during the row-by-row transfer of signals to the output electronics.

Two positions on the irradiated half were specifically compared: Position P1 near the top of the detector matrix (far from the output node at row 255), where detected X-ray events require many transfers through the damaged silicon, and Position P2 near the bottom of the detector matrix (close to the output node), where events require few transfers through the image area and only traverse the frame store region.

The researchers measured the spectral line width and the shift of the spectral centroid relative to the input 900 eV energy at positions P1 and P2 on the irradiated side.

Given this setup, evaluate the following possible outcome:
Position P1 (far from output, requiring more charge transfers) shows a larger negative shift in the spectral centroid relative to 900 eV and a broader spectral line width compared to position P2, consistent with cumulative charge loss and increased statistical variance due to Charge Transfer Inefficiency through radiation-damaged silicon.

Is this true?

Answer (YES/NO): YES